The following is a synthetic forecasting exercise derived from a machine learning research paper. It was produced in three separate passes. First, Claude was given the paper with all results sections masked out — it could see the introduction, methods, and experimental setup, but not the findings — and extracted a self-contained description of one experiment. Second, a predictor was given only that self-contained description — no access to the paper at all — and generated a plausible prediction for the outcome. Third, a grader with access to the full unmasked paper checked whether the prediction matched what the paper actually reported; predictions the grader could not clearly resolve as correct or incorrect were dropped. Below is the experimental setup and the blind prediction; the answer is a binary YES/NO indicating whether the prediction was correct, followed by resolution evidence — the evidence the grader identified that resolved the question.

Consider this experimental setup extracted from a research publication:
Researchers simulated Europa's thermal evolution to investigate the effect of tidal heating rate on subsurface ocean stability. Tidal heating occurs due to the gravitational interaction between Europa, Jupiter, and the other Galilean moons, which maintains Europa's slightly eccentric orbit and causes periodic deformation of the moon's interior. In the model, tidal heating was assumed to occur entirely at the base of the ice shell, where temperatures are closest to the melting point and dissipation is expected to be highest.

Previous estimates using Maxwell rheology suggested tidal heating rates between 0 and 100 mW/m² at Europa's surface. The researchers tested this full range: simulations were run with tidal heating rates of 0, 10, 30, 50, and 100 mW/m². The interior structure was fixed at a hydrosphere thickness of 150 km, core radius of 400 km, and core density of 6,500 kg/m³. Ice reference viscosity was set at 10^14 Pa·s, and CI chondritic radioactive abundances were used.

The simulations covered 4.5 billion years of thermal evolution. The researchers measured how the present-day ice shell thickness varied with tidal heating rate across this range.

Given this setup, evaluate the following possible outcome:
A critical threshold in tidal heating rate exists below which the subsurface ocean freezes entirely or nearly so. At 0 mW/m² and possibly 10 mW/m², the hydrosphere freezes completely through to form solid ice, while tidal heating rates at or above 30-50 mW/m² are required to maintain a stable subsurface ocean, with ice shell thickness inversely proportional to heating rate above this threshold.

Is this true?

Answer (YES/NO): NO